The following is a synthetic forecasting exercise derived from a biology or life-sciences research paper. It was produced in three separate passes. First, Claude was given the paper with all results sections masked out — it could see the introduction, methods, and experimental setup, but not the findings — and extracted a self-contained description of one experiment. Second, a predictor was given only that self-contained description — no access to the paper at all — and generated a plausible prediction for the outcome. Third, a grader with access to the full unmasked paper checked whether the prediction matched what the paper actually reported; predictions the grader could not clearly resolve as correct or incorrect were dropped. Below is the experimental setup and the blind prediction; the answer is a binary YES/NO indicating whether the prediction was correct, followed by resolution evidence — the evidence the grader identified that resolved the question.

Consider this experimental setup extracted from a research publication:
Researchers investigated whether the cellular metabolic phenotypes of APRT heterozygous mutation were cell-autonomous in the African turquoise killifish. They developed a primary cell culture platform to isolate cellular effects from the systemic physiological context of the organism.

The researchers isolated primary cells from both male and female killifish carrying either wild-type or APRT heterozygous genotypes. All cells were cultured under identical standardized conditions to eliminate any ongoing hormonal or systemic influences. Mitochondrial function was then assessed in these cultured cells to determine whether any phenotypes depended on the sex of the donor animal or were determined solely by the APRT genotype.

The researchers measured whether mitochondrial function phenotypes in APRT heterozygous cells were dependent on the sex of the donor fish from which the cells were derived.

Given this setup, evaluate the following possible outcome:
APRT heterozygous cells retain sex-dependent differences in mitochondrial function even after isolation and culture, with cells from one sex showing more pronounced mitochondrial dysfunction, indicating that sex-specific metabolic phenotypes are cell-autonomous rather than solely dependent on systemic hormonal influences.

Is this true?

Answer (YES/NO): NO